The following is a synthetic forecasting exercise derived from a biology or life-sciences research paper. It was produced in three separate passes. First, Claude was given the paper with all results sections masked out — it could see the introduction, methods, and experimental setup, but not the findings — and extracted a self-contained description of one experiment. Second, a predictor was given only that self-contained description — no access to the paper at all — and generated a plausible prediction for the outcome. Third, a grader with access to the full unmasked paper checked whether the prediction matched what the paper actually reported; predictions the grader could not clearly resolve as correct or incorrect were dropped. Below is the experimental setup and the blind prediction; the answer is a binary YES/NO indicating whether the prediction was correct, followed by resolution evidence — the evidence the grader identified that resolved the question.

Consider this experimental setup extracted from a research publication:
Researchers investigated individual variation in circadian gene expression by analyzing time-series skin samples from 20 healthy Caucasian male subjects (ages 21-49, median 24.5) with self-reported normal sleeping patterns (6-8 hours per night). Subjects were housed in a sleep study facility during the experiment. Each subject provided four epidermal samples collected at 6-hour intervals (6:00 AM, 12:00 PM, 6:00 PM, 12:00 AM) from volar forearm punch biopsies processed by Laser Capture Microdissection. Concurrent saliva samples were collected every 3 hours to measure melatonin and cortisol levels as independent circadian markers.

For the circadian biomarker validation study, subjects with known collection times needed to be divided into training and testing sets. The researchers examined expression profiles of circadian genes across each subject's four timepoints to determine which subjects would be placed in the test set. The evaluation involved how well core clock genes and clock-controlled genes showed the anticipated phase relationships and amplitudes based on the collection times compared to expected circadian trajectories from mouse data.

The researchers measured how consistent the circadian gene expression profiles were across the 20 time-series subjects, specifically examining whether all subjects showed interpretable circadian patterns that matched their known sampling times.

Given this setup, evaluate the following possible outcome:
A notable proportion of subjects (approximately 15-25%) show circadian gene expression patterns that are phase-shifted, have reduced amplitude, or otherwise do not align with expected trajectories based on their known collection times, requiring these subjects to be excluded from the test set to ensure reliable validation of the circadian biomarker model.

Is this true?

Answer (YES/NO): NO